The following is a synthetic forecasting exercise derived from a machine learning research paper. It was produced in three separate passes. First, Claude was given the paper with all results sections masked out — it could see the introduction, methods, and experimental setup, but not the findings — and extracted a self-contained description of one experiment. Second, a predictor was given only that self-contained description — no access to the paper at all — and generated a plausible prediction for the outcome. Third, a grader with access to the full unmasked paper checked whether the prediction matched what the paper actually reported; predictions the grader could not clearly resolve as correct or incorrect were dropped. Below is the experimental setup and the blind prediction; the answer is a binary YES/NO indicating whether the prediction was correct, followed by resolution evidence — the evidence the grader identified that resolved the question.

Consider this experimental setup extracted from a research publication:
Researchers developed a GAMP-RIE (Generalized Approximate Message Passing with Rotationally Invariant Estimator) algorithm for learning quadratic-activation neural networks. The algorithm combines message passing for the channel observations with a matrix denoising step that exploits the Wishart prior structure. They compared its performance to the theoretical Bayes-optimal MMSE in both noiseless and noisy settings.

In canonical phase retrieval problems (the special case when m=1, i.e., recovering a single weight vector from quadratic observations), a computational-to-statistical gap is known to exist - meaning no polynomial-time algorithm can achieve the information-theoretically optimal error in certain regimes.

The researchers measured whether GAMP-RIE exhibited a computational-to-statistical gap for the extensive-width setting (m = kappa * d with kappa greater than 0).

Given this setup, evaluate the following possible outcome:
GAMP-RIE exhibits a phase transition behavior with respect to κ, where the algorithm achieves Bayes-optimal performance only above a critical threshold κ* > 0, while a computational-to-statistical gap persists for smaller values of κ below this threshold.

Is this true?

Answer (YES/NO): NO